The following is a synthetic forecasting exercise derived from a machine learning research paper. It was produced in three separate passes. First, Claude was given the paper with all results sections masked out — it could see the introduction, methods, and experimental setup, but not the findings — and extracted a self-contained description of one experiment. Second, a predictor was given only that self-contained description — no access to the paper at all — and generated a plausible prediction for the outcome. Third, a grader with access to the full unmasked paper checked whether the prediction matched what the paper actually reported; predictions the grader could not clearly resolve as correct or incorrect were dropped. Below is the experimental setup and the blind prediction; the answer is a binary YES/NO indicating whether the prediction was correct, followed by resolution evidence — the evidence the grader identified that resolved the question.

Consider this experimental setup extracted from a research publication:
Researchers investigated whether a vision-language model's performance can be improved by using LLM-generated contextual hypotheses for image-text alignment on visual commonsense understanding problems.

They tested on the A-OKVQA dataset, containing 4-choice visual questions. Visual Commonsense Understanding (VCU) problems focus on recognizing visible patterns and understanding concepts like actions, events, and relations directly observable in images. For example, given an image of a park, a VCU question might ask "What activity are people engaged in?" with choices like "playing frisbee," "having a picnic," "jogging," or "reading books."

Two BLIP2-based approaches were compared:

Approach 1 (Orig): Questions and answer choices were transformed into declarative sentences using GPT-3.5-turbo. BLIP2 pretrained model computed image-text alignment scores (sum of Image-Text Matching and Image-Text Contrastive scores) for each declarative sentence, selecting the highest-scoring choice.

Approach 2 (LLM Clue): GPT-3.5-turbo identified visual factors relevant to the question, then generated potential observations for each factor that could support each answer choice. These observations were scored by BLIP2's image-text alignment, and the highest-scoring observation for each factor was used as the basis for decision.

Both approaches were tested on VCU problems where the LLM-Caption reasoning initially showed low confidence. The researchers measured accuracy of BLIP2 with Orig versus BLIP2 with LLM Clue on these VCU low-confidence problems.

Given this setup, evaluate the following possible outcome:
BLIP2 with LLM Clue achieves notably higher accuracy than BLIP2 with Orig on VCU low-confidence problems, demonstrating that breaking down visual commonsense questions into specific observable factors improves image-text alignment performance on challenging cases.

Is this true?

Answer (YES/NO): NO